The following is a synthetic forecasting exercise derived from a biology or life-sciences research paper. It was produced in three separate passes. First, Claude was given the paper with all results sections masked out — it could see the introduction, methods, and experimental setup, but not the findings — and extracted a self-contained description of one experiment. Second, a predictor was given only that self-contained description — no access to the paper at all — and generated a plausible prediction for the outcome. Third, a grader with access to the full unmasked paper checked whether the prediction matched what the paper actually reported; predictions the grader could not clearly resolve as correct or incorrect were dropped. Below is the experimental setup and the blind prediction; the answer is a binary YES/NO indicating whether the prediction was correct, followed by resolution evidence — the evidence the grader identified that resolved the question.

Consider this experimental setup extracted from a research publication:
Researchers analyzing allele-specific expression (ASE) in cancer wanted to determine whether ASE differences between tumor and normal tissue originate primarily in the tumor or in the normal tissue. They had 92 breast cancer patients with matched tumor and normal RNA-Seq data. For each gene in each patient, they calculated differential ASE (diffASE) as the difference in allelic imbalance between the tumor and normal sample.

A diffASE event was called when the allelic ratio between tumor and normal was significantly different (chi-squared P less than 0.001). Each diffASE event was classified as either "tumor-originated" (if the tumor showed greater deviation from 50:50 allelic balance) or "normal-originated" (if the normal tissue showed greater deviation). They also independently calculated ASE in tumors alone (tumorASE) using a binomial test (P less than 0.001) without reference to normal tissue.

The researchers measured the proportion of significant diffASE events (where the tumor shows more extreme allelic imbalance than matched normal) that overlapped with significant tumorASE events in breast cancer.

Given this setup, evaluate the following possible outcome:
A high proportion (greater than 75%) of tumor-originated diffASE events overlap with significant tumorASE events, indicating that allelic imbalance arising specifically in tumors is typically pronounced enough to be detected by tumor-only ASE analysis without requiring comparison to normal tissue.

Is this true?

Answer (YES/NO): YES